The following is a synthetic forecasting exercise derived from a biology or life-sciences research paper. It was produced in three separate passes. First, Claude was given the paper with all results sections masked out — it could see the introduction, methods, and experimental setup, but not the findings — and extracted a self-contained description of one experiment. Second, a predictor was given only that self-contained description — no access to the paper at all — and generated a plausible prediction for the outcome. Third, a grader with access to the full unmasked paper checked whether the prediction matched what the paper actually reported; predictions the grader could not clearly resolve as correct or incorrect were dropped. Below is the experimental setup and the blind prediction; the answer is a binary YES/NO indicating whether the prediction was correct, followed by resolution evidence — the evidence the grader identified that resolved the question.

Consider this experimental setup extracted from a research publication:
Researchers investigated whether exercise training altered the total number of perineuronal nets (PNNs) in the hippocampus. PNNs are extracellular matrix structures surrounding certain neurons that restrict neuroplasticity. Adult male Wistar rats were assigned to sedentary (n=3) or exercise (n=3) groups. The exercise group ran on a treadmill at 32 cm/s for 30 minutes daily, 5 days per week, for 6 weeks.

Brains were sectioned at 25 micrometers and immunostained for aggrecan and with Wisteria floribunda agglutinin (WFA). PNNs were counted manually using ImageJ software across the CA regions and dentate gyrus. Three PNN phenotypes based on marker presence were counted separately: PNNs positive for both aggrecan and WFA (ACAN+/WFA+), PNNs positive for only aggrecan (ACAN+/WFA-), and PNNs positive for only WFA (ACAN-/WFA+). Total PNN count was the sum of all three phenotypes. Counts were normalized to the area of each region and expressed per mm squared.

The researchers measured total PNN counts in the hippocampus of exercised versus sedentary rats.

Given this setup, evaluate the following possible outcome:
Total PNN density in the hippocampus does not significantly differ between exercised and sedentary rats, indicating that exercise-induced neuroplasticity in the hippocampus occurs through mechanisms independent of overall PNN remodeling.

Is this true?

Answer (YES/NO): YES